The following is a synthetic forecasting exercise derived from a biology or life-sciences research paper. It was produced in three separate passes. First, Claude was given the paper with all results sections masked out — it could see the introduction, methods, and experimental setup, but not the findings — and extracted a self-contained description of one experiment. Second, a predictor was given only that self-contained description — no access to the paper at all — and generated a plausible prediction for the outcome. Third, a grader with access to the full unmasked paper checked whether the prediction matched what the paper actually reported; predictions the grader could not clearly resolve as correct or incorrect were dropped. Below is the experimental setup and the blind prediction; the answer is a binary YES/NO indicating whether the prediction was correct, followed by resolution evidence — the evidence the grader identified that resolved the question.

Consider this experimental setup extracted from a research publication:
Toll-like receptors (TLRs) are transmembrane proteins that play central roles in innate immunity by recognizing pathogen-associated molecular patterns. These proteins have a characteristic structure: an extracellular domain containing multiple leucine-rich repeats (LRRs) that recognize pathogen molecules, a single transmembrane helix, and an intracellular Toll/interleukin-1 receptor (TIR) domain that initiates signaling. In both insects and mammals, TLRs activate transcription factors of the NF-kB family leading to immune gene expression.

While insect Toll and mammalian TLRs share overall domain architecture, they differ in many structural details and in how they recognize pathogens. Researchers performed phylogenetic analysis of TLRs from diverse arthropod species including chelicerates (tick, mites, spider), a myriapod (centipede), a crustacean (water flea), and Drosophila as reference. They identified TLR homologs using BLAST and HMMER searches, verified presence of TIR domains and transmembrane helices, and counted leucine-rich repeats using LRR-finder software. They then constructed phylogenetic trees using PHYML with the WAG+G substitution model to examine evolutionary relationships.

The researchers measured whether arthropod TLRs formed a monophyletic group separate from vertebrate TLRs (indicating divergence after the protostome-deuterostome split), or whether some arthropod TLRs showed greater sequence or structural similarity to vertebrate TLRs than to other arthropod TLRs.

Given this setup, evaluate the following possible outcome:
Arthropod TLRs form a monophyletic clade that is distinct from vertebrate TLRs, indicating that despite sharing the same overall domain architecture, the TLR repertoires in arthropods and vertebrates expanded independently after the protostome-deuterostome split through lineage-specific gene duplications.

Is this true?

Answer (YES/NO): NO